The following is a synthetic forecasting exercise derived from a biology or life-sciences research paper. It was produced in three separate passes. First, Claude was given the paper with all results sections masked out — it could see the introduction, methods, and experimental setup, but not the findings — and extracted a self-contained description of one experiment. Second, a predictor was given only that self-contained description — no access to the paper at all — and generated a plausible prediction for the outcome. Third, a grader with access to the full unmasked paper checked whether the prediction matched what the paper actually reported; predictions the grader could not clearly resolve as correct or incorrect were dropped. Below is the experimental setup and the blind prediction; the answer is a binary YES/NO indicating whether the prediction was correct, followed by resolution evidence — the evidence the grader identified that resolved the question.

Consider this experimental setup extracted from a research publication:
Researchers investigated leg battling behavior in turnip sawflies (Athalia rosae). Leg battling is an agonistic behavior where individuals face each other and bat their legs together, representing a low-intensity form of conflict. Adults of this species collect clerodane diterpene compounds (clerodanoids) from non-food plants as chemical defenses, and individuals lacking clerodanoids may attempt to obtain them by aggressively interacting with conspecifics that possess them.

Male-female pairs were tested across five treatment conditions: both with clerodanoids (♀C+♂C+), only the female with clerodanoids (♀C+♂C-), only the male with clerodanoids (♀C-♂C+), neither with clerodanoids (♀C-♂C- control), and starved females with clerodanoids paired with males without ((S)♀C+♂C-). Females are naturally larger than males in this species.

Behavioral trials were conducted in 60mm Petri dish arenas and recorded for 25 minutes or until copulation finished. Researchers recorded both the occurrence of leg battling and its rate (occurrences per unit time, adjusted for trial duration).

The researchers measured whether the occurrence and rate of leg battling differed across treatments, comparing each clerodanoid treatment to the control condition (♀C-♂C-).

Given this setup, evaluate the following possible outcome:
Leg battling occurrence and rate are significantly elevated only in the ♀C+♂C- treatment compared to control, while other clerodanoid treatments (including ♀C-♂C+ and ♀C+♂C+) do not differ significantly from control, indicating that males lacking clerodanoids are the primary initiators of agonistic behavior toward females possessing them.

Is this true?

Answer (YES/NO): NO